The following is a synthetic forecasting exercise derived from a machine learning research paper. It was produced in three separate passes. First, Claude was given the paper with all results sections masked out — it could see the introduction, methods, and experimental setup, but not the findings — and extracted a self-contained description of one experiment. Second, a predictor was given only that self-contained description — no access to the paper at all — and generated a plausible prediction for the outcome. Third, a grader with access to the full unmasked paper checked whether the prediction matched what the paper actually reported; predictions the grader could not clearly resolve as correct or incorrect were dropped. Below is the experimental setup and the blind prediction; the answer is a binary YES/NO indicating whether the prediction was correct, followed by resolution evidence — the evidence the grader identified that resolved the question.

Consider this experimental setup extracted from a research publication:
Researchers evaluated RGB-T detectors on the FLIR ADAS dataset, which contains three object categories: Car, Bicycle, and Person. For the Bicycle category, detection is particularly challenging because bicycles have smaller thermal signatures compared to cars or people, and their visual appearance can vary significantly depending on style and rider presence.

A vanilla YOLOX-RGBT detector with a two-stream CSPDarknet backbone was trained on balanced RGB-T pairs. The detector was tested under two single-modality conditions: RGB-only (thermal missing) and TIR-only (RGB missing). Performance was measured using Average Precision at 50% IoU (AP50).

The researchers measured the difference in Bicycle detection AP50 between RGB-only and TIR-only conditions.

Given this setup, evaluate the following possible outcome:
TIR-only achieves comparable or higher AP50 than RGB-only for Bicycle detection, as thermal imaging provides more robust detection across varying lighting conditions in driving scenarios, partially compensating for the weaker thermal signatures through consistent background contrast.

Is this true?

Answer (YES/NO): YES